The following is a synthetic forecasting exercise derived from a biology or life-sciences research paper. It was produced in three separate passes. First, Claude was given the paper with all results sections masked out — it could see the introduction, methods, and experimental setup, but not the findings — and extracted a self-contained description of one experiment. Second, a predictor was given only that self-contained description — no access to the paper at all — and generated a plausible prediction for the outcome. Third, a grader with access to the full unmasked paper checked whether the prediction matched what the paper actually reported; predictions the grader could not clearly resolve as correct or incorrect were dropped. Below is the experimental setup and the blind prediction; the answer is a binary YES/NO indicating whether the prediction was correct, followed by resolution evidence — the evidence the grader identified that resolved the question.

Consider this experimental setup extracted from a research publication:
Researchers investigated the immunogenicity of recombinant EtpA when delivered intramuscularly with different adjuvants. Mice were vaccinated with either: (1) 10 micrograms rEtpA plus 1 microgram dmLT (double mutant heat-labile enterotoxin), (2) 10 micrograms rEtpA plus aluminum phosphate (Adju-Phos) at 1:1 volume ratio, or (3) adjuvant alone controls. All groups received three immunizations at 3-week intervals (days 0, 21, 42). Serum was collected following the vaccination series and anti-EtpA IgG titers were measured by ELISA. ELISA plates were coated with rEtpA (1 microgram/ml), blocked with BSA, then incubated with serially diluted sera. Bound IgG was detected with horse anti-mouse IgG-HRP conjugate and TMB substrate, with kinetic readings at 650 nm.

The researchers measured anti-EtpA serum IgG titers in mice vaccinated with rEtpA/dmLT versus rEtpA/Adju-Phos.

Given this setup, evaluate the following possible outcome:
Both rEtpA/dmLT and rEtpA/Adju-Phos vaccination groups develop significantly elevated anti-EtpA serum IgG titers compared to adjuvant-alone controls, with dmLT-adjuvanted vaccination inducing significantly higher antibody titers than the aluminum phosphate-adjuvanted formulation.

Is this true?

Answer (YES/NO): NO